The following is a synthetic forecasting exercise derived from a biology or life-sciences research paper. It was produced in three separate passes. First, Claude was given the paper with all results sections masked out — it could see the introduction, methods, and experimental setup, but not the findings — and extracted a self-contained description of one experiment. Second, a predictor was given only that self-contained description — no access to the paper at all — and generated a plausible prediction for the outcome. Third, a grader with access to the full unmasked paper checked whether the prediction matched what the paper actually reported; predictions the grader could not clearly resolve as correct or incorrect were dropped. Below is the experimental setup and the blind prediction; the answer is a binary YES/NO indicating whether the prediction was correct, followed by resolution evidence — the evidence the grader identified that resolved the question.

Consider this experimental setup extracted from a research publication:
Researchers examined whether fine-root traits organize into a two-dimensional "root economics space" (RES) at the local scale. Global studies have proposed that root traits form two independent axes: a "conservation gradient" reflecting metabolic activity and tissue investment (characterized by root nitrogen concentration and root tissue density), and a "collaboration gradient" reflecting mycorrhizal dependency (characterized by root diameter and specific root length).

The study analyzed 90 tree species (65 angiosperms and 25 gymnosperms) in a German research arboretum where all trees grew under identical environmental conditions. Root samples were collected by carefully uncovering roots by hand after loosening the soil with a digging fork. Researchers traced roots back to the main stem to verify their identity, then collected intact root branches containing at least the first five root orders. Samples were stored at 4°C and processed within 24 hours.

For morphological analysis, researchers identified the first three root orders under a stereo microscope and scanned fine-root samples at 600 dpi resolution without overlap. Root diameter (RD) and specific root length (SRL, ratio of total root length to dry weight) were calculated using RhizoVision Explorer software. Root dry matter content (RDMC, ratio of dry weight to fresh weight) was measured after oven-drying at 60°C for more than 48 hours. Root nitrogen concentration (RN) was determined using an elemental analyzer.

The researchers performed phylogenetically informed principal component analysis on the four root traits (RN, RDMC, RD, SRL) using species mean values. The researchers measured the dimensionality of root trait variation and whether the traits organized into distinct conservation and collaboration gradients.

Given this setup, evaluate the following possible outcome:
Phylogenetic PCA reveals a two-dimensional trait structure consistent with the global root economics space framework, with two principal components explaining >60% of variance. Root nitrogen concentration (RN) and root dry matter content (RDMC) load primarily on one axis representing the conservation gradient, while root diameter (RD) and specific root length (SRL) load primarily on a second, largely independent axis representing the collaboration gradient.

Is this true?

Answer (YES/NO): YES